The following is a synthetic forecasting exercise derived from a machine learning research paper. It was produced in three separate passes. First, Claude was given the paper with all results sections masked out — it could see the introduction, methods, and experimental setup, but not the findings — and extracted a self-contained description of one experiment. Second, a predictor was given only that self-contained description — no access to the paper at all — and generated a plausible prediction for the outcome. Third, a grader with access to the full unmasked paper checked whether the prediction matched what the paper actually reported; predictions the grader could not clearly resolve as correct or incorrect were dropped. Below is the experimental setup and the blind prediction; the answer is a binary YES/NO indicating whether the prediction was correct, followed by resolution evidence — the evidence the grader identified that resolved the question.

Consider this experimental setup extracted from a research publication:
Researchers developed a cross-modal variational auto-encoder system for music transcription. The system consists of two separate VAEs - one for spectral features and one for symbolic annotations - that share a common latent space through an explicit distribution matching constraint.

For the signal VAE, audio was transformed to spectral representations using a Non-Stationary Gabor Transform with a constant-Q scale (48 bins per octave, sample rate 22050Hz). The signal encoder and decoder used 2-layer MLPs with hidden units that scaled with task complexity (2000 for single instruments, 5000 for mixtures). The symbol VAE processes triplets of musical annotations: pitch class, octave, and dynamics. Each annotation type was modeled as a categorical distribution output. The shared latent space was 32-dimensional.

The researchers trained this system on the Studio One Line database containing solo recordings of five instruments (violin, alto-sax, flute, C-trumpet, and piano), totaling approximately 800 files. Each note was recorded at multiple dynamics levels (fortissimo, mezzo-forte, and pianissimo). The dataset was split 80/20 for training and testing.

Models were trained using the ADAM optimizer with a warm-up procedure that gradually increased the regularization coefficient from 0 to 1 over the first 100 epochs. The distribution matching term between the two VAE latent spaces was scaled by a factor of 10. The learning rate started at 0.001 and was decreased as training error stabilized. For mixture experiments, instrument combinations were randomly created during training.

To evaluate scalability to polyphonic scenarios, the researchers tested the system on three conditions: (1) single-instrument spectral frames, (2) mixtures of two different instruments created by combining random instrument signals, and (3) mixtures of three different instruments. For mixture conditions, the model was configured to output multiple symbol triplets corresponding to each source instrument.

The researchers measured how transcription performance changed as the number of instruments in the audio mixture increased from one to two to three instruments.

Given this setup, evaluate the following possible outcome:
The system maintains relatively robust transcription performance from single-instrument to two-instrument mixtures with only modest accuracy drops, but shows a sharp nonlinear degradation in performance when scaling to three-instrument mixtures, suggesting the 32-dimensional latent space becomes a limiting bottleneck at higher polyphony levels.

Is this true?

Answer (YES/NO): NO